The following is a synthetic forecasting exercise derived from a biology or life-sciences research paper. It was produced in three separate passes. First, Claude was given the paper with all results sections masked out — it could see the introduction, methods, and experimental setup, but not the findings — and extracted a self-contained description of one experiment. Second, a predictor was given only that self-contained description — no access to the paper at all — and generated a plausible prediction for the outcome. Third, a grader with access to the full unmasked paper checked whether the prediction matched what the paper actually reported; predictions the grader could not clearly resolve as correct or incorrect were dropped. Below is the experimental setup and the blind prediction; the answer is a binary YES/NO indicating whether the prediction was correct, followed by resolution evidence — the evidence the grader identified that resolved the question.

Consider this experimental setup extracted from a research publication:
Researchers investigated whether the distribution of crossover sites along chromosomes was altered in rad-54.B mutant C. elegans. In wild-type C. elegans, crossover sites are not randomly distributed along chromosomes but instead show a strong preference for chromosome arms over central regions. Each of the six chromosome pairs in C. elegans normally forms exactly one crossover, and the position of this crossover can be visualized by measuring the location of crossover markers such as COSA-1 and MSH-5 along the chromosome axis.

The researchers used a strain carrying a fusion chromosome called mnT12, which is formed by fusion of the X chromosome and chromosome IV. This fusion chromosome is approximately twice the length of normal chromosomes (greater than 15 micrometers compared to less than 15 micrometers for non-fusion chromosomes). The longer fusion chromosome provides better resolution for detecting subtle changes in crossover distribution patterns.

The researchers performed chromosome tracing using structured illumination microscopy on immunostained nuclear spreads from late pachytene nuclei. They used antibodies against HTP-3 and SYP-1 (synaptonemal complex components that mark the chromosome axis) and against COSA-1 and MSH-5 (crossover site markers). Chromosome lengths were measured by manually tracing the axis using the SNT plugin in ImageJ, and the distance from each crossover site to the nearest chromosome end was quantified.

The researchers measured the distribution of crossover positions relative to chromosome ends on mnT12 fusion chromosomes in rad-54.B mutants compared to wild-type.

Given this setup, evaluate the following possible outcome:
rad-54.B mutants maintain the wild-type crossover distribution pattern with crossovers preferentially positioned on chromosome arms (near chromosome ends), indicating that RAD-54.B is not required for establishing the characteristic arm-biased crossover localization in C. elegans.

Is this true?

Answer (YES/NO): YES